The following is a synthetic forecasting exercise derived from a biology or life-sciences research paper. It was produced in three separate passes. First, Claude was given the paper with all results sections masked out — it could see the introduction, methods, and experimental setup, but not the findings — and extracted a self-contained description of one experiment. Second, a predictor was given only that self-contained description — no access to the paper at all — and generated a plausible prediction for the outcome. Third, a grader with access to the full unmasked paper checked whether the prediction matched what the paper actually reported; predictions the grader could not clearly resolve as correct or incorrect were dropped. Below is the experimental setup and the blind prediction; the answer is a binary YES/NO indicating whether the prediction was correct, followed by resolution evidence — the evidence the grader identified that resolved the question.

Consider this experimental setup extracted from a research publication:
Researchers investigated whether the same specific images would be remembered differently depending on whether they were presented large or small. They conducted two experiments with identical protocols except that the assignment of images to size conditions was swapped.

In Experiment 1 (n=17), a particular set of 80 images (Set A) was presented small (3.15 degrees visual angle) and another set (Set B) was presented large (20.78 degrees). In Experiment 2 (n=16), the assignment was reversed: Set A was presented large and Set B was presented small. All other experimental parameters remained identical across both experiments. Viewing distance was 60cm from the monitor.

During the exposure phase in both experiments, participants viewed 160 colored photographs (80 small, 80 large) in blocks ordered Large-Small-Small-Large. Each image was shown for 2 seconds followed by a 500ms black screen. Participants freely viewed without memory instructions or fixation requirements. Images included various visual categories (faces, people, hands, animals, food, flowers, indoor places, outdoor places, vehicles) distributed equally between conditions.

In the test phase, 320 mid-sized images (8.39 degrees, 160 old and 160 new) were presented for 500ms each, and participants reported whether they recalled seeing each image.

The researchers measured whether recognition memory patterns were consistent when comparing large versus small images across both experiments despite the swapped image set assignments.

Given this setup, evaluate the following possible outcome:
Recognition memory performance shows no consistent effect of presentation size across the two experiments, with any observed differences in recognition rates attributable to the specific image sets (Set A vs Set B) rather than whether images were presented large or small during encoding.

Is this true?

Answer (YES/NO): NO